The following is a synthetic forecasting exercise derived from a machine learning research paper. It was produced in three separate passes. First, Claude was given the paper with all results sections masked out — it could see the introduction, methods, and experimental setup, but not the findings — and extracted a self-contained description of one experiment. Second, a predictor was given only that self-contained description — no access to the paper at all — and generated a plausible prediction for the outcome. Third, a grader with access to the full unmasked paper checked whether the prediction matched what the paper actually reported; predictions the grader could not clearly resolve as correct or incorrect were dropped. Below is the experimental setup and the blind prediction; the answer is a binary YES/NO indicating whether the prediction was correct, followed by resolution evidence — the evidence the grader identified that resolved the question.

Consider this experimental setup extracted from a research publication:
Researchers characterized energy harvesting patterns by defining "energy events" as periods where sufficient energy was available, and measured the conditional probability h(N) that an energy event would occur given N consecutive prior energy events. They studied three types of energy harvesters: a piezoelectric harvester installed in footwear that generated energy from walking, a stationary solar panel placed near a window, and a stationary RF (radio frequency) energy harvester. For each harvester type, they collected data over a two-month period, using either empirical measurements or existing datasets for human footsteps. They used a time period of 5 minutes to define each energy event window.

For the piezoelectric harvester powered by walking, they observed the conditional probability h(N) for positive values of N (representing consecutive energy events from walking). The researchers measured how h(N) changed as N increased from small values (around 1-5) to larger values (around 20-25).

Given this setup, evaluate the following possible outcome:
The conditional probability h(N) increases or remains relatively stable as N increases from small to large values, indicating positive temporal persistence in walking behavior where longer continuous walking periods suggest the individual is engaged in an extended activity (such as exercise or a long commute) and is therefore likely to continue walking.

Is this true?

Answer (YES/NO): NO